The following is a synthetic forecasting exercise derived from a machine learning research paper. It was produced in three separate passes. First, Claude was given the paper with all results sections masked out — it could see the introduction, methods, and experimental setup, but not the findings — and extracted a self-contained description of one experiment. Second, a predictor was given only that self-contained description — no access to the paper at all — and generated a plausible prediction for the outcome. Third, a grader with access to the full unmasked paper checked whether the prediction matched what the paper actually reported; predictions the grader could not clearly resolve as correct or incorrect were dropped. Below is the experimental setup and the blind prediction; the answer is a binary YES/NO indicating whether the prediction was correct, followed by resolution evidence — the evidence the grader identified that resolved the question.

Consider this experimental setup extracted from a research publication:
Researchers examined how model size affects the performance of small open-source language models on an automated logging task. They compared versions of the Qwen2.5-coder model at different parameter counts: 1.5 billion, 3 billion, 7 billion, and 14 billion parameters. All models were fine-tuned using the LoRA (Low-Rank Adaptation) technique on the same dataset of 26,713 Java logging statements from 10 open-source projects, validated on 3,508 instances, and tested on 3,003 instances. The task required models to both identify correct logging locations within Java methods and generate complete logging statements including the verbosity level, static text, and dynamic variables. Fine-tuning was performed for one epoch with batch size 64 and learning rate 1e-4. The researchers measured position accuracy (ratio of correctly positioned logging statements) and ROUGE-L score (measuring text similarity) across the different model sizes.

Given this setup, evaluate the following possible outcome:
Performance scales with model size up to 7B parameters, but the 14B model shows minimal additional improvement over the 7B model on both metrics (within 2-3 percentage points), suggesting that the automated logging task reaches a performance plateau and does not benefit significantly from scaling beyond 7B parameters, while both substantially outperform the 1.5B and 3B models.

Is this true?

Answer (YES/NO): NO